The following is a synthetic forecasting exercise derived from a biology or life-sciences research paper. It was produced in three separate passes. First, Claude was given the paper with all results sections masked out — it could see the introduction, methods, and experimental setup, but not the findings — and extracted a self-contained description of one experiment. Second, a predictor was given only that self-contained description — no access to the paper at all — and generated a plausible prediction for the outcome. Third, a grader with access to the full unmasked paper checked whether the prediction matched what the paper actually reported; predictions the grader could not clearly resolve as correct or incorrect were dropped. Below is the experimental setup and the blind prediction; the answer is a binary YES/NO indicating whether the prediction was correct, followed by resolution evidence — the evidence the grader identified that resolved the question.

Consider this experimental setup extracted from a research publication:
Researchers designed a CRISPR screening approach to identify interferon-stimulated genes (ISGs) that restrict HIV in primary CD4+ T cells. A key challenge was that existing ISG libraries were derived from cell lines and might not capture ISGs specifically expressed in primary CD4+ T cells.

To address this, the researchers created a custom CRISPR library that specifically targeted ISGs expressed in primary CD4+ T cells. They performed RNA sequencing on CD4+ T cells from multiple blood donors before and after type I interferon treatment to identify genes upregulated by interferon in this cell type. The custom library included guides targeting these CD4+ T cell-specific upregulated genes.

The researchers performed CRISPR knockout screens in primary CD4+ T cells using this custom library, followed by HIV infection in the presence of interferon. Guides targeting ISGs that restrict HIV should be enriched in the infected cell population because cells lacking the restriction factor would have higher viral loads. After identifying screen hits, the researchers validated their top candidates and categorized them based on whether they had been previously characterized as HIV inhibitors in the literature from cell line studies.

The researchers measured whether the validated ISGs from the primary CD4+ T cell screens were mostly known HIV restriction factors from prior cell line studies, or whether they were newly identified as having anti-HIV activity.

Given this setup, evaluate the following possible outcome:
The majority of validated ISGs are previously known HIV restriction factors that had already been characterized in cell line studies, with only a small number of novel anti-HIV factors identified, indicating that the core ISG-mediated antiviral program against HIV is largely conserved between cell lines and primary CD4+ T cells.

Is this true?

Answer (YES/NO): NO